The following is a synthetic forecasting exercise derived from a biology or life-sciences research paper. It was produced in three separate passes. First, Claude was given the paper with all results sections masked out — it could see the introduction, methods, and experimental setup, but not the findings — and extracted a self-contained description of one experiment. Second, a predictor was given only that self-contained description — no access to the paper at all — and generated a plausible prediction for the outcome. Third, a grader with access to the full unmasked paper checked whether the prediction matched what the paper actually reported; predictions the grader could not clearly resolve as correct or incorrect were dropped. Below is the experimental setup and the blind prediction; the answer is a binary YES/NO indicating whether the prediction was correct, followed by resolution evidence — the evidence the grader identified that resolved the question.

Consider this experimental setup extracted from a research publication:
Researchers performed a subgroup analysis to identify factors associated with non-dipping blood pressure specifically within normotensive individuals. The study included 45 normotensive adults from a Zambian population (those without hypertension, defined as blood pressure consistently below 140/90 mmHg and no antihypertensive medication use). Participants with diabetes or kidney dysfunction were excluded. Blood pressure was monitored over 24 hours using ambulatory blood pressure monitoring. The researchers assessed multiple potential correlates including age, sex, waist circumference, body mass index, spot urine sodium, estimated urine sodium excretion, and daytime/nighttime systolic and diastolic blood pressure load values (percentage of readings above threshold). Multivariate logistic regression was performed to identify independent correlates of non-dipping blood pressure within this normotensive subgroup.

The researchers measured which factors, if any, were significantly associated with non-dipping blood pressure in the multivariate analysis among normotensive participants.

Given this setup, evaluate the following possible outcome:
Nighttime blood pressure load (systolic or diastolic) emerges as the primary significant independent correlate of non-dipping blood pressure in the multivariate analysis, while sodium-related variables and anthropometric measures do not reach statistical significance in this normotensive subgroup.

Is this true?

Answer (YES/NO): NO